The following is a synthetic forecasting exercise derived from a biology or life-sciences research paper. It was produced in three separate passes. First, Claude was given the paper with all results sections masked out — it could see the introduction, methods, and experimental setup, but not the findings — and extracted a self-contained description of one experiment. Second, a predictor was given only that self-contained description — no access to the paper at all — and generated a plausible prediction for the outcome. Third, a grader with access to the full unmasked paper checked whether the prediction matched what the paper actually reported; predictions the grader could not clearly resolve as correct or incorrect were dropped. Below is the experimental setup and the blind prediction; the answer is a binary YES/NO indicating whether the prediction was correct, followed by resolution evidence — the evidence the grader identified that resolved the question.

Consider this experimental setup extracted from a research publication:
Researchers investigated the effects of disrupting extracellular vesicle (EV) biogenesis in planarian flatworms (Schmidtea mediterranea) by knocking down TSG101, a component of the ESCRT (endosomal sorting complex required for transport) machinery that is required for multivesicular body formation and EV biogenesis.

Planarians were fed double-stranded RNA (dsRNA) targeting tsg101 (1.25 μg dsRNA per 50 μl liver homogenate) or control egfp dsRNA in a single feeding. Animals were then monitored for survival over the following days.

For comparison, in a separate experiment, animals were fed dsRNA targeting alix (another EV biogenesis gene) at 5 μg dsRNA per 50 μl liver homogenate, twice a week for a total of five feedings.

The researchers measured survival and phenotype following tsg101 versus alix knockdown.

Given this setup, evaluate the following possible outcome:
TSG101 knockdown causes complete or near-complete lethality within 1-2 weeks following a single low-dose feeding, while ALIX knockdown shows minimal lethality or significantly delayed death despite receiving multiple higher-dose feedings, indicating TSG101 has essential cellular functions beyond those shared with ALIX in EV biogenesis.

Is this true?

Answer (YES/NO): YES